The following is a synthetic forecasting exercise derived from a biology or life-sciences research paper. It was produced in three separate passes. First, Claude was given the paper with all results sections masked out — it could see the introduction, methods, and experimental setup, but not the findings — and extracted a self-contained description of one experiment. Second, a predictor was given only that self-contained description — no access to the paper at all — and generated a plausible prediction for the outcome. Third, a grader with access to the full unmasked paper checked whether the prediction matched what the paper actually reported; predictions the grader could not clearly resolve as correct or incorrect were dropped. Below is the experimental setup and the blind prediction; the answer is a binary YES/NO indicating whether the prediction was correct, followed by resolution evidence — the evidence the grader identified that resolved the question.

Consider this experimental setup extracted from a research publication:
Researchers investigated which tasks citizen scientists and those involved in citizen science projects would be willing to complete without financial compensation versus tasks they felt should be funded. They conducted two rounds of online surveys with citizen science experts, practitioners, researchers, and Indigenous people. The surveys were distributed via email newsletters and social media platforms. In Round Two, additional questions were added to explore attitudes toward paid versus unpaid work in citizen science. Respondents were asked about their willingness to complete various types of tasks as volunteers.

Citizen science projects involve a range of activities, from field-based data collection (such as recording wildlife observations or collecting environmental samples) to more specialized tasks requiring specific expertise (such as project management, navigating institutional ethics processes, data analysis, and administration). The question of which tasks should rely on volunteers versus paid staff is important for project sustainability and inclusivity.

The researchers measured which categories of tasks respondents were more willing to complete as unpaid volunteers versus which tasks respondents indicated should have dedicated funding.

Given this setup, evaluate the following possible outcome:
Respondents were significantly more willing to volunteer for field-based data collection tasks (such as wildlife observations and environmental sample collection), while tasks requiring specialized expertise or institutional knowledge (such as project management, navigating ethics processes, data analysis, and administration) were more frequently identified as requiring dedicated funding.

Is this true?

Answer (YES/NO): YES